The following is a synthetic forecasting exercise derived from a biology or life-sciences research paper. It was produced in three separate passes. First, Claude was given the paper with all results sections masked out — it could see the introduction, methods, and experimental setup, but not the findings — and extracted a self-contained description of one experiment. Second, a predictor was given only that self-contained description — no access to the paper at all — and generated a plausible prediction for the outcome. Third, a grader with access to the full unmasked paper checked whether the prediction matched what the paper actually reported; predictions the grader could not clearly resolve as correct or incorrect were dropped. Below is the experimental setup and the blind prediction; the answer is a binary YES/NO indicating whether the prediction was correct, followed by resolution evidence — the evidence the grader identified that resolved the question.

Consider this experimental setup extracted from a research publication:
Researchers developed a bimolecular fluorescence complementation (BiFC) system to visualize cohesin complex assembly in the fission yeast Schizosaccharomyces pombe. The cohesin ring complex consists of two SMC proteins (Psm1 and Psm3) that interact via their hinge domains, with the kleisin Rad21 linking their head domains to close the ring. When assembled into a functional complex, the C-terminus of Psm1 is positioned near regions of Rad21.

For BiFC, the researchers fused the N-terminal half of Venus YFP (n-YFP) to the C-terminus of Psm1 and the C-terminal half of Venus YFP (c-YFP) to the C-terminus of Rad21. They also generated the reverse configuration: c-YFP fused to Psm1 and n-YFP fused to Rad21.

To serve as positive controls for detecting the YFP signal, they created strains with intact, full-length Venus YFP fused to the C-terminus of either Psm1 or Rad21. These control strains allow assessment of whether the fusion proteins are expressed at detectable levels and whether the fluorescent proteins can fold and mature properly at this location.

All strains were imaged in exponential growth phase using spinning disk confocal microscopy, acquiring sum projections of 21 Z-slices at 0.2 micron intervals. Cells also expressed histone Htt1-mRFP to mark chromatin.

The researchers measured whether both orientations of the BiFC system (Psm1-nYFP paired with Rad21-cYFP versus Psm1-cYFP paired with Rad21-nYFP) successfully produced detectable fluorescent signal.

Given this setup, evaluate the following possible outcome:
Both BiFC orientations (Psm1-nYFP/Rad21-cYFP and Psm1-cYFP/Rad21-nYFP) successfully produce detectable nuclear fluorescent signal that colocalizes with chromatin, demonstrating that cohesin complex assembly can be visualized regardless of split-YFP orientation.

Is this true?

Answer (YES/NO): YES